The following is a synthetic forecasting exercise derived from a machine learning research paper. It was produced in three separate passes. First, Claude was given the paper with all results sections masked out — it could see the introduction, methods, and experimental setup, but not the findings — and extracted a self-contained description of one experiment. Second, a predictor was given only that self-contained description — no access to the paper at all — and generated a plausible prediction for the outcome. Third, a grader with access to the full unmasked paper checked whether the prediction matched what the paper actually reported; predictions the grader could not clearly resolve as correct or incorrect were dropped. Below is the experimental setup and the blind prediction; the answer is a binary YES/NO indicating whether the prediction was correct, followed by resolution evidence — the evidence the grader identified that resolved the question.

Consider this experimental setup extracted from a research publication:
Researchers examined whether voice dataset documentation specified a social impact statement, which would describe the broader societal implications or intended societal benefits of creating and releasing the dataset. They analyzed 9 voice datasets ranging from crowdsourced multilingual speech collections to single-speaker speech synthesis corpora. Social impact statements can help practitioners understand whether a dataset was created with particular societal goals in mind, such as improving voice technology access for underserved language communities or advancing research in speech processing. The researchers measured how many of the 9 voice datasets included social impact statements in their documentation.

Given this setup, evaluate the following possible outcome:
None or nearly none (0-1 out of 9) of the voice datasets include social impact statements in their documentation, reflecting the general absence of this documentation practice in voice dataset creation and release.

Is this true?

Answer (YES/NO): YES